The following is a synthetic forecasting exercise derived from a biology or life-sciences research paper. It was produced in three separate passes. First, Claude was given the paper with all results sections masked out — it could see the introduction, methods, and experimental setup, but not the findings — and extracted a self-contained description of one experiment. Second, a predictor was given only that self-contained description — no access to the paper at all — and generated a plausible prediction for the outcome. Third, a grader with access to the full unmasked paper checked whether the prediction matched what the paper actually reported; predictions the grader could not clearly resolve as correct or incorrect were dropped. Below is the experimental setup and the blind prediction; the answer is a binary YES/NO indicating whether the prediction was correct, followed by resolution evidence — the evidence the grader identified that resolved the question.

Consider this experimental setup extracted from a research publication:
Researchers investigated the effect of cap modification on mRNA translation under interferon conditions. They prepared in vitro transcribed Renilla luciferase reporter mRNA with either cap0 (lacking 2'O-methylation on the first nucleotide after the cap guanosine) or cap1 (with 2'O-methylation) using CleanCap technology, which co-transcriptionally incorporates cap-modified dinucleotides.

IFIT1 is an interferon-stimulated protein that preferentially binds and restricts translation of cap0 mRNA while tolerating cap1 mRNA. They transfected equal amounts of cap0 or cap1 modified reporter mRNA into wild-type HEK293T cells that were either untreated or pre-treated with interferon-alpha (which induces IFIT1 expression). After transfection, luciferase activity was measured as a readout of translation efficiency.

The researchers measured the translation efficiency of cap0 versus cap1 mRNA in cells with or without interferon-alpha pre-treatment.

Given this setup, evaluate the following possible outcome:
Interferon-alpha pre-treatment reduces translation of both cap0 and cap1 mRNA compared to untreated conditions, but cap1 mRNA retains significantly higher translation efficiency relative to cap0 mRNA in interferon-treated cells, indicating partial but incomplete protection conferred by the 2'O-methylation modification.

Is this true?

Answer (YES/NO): NO